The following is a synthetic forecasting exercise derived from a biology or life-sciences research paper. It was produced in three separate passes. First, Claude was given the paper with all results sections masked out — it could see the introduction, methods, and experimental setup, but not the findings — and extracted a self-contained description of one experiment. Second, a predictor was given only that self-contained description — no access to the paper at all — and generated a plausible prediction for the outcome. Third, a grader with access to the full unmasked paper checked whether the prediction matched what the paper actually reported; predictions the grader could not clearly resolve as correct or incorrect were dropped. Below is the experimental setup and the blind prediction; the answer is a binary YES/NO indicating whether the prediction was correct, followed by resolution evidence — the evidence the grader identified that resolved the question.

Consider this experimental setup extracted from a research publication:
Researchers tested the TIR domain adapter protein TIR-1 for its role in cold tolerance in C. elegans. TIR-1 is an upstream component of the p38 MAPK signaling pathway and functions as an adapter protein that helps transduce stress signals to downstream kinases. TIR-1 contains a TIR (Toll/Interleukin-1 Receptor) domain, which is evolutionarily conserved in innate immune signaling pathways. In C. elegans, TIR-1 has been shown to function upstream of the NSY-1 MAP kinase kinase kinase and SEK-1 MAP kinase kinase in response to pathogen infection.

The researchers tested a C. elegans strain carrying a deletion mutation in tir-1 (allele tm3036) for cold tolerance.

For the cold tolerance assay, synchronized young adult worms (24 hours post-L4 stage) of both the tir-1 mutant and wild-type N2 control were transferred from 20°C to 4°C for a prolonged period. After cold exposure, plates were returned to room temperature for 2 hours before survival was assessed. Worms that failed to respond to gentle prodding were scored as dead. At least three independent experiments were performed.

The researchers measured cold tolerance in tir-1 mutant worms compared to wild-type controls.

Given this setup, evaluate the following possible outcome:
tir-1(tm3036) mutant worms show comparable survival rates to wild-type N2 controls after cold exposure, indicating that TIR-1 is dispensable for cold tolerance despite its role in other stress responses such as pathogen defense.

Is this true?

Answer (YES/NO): YES